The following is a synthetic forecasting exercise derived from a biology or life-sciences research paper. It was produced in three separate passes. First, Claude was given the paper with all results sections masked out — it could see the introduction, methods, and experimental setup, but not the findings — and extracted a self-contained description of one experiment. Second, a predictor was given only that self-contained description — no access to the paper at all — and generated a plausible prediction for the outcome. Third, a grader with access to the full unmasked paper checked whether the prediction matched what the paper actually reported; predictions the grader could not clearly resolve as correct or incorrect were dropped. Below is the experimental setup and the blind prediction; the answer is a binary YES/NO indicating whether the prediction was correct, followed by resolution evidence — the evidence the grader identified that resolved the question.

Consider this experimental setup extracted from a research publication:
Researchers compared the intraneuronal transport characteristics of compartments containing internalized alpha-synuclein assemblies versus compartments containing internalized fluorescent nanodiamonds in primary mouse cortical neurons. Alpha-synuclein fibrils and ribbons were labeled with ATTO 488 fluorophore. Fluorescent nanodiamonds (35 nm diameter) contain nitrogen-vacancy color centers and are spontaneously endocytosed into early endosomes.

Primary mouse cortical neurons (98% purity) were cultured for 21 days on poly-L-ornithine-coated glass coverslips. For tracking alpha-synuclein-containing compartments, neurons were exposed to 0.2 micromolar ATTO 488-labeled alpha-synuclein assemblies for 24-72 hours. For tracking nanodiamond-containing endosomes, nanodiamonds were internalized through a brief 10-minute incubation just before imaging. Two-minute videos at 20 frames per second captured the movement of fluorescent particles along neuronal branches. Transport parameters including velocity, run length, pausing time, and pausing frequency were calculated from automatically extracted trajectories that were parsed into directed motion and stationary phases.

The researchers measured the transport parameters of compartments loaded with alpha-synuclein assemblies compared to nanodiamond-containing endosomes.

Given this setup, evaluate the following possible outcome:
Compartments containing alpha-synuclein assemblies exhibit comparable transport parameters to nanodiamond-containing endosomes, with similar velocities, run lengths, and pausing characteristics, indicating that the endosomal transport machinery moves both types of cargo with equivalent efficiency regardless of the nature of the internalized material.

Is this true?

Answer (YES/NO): NO